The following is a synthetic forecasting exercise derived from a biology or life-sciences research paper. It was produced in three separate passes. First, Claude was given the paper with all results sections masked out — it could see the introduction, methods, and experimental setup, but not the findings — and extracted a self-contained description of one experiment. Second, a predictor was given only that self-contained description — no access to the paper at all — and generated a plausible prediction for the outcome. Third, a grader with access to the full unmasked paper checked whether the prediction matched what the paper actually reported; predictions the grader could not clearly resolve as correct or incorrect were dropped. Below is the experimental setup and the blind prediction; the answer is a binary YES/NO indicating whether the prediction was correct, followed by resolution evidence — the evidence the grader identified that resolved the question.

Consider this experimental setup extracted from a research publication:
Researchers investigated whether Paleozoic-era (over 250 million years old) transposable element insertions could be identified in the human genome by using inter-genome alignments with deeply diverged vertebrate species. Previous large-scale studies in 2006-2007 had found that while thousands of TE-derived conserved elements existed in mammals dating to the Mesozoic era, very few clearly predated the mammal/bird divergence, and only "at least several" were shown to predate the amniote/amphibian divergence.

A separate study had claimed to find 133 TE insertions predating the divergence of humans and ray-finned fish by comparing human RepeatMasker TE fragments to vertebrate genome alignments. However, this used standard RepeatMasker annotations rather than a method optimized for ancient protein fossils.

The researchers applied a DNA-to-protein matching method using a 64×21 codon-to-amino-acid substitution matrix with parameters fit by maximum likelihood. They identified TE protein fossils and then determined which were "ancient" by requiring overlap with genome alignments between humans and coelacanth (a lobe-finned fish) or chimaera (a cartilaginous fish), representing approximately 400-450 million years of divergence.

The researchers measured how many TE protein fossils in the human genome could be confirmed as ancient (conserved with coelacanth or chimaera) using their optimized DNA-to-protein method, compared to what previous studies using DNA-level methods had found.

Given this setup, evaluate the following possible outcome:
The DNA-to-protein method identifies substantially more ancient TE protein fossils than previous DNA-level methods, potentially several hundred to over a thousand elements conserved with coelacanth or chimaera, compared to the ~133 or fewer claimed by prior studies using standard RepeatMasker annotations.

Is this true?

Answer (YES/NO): NO